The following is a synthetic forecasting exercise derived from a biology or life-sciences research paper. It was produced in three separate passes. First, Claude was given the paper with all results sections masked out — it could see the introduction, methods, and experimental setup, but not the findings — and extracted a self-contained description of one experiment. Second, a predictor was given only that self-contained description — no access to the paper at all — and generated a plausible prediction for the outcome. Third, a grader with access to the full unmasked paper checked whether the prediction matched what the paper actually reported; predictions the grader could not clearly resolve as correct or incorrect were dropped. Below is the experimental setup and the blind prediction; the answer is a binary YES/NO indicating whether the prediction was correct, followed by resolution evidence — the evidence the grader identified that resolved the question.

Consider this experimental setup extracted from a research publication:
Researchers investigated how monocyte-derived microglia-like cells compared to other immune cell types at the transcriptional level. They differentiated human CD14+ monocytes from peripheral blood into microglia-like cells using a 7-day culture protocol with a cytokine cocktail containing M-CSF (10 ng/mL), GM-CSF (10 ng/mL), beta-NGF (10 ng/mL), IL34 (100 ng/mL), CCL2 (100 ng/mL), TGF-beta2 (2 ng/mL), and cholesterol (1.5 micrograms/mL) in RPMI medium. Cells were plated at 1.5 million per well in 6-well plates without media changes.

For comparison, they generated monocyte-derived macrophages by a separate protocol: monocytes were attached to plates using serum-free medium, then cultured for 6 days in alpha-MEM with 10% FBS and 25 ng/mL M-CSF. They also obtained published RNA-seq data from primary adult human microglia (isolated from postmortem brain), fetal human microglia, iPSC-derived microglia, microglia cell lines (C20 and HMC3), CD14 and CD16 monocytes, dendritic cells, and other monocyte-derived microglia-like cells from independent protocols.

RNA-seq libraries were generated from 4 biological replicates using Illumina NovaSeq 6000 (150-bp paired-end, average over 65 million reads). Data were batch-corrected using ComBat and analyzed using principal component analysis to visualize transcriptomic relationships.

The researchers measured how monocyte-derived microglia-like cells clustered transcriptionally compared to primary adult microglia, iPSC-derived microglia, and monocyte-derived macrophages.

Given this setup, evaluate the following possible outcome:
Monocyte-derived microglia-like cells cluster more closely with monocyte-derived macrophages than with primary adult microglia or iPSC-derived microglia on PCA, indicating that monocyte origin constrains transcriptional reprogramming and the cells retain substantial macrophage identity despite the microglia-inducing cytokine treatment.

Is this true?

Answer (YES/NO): NO